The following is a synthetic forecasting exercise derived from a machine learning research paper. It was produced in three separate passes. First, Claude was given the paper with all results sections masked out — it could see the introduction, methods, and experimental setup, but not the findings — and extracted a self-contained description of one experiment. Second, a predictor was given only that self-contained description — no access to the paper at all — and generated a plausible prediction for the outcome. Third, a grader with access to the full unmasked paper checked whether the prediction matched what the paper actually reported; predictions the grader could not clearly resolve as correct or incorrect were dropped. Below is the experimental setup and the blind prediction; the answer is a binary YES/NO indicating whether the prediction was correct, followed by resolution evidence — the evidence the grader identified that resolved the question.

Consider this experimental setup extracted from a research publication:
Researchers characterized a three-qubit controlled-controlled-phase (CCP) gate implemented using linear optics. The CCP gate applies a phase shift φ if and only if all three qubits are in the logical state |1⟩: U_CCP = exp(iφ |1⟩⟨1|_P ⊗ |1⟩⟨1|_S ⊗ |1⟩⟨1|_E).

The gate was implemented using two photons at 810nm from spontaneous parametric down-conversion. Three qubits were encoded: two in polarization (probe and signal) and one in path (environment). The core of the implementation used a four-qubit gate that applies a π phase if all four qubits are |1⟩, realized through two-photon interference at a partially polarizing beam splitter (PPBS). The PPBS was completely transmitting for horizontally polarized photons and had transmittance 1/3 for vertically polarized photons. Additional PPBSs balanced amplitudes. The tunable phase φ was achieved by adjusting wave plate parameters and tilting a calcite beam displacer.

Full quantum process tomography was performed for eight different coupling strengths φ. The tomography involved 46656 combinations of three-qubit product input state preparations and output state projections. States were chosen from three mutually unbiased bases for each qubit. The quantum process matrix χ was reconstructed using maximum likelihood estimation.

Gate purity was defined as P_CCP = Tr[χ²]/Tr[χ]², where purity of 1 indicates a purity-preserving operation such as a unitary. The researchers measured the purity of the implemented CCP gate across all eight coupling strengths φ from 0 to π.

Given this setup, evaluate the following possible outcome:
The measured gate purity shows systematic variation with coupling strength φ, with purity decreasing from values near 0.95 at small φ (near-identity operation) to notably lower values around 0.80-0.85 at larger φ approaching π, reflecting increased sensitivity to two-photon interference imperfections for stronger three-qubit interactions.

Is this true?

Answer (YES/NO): NO